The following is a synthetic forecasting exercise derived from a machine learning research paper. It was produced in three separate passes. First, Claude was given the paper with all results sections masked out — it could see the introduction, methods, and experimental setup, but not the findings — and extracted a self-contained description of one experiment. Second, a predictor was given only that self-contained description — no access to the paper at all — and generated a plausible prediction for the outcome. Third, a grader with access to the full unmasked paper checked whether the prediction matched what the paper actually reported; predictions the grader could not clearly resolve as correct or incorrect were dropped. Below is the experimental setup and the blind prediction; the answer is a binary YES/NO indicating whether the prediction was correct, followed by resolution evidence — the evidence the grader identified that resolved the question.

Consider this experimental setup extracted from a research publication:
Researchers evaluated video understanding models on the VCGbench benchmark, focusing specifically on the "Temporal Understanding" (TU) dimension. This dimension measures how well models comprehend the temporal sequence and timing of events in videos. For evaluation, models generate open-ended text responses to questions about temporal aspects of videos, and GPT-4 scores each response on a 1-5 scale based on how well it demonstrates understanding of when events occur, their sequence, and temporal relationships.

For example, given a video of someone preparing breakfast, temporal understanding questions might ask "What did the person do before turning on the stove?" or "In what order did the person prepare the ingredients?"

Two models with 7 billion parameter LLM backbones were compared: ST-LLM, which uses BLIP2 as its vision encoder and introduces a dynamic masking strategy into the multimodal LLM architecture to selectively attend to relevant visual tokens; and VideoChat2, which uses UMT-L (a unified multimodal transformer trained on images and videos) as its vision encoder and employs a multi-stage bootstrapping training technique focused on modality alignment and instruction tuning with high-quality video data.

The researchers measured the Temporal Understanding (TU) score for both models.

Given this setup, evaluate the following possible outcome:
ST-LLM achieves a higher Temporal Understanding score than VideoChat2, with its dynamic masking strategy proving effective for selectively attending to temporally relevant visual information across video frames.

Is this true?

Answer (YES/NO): YES